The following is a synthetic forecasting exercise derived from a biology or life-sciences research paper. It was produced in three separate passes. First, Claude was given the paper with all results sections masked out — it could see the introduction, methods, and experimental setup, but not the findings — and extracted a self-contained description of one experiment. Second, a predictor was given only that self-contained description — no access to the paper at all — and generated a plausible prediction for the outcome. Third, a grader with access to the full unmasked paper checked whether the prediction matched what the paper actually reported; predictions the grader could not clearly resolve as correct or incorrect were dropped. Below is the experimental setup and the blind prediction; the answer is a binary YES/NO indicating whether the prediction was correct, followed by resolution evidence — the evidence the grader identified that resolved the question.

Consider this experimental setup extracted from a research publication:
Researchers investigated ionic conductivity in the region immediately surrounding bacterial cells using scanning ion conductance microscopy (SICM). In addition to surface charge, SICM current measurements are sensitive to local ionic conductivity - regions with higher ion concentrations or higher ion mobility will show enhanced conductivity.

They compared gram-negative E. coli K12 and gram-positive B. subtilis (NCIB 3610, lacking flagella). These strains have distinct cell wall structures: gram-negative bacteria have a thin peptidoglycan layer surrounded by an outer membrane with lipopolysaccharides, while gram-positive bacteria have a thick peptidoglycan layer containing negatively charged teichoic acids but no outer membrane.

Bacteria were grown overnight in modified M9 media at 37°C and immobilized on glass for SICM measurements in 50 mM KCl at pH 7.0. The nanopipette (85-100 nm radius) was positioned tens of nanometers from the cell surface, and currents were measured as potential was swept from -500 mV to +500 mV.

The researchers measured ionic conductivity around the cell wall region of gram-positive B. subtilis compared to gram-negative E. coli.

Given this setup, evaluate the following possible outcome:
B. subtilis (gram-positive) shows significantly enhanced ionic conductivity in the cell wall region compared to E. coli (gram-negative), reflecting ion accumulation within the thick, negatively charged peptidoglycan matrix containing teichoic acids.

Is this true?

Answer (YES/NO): YES